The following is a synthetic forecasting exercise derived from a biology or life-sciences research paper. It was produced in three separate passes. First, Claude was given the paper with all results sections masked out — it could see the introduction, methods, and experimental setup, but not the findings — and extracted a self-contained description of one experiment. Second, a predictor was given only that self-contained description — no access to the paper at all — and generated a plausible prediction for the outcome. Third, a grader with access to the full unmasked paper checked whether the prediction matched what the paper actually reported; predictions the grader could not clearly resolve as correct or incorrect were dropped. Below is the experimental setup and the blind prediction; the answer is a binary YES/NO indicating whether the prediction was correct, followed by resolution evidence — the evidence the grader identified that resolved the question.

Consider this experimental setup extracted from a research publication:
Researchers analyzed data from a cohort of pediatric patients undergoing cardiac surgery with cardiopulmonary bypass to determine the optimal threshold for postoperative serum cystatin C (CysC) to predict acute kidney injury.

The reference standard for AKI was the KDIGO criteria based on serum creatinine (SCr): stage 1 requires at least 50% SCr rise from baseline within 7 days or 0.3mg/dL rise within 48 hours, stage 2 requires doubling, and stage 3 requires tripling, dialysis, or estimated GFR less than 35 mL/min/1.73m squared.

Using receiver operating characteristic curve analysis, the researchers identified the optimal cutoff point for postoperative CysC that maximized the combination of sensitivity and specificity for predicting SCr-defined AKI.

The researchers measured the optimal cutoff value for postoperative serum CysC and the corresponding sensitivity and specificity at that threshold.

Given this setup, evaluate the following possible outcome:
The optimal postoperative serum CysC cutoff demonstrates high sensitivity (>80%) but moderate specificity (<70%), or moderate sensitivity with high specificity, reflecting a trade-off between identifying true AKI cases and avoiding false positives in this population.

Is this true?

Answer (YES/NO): NO